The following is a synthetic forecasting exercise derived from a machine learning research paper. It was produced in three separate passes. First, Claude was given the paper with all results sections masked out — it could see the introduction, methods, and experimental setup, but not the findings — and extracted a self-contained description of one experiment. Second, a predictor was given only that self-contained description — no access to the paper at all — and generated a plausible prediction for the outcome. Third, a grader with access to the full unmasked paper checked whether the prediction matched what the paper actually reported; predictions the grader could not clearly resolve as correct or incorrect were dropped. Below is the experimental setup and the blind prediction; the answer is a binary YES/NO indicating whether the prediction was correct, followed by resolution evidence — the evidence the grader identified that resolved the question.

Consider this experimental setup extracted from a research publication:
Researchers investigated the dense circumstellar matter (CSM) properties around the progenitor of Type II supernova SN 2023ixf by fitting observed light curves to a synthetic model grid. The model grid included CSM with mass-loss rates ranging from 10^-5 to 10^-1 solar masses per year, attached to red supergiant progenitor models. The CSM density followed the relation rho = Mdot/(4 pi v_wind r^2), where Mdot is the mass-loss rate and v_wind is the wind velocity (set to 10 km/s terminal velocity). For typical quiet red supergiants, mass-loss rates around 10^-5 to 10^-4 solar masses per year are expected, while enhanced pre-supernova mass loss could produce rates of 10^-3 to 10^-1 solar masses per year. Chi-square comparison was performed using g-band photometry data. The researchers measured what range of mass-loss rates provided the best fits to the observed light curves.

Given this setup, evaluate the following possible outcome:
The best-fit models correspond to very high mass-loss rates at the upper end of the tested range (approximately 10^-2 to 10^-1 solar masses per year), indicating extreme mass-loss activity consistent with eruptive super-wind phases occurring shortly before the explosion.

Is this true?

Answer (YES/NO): NO